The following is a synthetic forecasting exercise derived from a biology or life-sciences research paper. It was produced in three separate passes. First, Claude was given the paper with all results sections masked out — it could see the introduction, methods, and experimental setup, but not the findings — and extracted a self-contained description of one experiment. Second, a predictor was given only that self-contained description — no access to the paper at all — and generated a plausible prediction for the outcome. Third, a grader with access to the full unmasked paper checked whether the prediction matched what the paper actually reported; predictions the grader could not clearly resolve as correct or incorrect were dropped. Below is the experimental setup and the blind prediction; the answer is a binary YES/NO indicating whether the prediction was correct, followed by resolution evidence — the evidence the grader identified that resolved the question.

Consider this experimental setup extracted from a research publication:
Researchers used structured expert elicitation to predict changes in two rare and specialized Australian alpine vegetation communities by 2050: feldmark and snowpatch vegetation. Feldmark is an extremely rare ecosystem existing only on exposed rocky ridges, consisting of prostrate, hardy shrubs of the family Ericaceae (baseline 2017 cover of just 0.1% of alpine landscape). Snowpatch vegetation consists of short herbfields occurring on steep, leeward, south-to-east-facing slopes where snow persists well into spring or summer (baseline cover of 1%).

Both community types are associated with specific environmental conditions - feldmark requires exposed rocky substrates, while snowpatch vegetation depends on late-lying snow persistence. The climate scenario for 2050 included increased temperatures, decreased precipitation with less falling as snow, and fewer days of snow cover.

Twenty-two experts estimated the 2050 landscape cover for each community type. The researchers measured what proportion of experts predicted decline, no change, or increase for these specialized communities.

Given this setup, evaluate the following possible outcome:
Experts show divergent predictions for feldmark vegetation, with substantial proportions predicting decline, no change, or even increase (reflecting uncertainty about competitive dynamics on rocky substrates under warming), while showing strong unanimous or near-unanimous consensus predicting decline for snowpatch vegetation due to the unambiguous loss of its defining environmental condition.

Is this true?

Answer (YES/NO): YES